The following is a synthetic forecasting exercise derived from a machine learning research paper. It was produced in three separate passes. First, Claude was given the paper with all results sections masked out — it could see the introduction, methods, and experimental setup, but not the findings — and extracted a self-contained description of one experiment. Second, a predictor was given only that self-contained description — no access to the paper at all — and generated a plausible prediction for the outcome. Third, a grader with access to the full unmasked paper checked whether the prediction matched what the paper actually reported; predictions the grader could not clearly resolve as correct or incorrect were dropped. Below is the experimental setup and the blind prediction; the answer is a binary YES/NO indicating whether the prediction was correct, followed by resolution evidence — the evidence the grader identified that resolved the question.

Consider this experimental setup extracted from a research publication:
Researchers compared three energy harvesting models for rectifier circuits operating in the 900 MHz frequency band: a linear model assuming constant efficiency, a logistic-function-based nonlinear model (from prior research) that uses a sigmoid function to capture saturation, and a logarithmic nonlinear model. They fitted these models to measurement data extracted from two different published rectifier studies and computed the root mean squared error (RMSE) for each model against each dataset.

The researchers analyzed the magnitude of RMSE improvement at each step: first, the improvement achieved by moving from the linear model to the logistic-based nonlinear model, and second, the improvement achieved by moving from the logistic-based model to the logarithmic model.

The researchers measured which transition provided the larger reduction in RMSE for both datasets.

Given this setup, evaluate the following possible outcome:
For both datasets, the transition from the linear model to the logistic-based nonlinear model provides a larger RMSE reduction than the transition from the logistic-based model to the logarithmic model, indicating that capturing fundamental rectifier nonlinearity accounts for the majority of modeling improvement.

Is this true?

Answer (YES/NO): YES